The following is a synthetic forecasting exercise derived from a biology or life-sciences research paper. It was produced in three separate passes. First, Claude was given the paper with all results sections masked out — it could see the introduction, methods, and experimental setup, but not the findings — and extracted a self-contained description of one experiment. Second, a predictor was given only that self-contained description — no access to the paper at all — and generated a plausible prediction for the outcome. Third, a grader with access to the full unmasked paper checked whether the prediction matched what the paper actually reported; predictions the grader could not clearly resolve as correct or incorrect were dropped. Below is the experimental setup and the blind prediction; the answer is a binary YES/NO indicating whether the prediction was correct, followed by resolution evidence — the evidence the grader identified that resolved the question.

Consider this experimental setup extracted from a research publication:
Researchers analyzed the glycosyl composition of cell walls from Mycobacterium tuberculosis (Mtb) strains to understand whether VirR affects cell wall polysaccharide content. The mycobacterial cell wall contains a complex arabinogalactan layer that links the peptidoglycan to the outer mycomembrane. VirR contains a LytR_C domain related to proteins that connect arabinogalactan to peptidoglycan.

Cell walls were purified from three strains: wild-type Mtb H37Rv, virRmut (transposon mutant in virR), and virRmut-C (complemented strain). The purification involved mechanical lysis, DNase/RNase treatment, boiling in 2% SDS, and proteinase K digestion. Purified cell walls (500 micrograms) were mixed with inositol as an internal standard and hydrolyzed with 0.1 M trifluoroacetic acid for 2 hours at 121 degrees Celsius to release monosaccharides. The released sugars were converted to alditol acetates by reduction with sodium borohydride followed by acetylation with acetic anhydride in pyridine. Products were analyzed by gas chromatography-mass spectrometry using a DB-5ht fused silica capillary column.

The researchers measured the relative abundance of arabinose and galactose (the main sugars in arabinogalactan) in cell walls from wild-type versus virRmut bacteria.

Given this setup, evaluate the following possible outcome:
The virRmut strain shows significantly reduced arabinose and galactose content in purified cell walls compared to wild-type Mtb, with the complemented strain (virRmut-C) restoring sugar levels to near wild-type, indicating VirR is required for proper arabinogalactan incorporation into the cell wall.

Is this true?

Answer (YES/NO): NO